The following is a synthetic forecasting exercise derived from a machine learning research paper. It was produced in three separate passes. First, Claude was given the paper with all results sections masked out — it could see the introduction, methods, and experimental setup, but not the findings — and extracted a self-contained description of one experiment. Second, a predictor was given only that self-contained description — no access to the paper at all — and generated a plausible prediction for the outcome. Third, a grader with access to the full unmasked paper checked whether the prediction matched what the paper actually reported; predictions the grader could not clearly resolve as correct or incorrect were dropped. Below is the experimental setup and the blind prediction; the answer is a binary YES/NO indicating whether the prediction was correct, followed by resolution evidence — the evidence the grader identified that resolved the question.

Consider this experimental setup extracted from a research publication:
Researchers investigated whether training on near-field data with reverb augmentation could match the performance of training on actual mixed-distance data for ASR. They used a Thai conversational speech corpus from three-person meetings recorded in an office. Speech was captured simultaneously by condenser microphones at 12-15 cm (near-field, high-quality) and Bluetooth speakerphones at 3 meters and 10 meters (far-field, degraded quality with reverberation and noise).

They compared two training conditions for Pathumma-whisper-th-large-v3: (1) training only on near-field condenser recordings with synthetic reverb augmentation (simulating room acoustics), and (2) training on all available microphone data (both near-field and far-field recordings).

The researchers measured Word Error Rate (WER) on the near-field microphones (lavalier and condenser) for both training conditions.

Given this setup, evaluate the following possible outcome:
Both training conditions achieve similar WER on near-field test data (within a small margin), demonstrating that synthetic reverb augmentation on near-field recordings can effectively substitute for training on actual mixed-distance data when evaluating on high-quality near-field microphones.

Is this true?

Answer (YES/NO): YES